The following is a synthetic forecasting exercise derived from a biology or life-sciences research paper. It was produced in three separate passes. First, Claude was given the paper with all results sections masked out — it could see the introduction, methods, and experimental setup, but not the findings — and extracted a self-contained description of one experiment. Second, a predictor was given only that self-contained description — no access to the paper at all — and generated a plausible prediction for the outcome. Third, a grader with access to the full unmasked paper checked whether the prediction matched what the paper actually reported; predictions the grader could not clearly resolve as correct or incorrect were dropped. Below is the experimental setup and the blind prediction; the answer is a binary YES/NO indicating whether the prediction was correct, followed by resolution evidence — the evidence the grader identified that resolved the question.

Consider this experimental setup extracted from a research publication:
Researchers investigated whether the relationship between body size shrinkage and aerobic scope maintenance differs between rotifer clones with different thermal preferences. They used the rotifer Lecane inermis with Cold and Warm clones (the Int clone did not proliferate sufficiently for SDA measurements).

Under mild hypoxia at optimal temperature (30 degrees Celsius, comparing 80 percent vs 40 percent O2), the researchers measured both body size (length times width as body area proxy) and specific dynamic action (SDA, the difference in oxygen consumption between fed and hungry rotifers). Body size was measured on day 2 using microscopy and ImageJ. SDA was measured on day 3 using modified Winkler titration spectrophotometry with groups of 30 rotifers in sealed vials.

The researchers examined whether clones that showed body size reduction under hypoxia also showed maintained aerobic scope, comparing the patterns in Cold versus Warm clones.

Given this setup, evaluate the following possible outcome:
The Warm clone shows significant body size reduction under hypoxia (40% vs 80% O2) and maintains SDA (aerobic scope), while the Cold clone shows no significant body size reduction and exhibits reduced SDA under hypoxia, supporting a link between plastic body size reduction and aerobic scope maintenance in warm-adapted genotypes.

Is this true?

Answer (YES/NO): NO